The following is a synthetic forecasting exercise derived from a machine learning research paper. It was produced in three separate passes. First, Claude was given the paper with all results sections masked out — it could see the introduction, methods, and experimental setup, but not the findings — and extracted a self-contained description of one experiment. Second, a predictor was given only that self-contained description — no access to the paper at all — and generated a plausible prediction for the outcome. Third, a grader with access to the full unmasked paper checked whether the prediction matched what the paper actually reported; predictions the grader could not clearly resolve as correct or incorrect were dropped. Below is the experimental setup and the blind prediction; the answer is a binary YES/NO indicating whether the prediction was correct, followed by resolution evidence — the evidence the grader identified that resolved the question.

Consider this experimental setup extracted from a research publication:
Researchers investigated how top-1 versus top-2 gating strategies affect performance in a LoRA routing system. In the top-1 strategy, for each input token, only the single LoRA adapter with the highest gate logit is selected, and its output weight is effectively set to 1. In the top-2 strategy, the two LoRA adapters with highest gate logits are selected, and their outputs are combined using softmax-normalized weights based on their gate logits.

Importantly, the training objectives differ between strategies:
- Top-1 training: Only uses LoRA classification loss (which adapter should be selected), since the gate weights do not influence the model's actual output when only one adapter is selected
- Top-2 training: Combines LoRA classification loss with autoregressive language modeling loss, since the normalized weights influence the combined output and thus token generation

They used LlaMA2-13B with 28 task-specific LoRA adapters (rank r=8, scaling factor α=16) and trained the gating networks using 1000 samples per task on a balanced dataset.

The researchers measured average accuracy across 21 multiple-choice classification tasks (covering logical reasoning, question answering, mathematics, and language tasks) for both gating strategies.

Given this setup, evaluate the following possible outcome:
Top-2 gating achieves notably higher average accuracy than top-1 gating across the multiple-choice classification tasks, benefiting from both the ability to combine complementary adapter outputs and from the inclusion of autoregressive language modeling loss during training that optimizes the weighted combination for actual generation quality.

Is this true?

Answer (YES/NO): NO